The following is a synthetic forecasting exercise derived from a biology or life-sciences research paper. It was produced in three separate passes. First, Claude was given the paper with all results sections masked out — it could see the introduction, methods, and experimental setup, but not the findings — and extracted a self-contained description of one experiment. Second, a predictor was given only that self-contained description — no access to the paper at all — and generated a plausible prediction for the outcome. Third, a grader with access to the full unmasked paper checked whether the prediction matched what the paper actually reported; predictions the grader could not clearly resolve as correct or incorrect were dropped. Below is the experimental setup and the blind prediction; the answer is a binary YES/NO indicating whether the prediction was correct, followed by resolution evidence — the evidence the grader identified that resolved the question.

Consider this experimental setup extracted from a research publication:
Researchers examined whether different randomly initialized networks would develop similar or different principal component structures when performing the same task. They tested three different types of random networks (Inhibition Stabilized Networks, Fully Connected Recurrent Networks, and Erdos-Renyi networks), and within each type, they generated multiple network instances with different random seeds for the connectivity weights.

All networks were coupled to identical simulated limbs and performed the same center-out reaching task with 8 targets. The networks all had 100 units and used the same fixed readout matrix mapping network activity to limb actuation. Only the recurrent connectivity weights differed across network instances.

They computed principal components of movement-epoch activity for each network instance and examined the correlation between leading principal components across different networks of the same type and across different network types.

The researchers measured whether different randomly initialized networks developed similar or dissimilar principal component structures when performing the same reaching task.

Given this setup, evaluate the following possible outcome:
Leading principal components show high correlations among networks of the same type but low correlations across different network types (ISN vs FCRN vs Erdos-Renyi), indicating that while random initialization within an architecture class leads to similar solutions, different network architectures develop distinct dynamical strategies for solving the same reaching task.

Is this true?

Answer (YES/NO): NO